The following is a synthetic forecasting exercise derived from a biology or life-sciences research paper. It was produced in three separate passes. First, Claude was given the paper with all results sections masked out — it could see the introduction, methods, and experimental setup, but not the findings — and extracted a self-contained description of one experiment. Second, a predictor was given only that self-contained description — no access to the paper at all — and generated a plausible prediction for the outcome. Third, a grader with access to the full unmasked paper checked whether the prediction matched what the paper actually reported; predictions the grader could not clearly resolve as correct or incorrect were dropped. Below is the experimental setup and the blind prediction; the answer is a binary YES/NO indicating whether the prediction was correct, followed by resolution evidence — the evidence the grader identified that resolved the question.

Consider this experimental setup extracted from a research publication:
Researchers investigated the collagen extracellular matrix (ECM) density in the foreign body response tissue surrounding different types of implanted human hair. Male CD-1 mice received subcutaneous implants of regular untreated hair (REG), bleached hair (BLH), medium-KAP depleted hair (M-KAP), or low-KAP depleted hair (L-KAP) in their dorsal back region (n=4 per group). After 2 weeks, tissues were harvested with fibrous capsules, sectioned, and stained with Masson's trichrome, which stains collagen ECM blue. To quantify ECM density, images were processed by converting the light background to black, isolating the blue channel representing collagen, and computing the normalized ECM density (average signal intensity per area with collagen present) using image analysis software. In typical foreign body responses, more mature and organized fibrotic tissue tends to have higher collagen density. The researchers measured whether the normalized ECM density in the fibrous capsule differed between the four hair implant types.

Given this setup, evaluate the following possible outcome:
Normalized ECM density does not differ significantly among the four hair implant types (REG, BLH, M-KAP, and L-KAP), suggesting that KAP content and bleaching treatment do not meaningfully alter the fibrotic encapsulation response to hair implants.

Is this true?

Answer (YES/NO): YES